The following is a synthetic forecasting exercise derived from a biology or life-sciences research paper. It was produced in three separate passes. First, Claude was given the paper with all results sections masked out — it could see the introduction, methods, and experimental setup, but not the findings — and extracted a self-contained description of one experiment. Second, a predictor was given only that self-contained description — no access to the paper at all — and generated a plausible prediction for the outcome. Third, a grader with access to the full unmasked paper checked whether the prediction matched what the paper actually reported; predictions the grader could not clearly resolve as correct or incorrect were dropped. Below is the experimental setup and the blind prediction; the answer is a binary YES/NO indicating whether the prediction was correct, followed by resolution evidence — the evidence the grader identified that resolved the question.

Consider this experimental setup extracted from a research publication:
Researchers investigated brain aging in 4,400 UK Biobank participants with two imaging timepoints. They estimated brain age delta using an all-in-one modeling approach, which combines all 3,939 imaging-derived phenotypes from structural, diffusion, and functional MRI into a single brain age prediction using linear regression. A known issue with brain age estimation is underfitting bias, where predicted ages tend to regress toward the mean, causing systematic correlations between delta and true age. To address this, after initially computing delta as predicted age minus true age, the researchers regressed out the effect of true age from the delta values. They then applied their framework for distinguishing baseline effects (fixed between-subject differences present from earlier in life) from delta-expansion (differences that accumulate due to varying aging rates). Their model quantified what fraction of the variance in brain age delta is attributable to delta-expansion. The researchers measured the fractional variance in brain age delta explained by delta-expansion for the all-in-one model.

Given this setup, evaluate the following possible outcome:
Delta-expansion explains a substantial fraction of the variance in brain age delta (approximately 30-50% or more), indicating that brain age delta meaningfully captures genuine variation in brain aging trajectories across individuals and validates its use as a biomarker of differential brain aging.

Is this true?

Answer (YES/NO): NO